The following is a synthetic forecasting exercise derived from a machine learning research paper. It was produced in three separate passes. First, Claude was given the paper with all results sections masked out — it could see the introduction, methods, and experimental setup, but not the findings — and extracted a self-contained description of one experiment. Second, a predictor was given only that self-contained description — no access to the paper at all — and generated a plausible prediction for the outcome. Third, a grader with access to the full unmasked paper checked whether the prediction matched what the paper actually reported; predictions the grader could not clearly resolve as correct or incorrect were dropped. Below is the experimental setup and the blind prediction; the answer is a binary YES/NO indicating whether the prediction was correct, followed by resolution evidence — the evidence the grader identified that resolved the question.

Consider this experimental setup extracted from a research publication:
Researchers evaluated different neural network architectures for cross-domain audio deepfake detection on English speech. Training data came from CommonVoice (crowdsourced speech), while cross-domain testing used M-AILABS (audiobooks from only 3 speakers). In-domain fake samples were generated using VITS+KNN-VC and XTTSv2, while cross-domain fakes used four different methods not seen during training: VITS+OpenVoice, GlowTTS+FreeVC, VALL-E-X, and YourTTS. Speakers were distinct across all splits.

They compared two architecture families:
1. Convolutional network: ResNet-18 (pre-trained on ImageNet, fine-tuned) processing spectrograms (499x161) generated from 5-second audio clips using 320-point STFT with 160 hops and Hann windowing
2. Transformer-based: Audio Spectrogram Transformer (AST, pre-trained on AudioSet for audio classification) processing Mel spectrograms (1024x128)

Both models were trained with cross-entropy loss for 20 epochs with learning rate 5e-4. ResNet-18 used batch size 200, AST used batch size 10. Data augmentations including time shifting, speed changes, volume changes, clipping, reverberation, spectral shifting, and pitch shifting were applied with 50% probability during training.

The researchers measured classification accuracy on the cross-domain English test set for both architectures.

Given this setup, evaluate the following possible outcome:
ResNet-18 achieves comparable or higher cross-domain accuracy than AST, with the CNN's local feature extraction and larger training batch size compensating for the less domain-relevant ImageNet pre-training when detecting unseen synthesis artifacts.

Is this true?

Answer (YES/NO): NO